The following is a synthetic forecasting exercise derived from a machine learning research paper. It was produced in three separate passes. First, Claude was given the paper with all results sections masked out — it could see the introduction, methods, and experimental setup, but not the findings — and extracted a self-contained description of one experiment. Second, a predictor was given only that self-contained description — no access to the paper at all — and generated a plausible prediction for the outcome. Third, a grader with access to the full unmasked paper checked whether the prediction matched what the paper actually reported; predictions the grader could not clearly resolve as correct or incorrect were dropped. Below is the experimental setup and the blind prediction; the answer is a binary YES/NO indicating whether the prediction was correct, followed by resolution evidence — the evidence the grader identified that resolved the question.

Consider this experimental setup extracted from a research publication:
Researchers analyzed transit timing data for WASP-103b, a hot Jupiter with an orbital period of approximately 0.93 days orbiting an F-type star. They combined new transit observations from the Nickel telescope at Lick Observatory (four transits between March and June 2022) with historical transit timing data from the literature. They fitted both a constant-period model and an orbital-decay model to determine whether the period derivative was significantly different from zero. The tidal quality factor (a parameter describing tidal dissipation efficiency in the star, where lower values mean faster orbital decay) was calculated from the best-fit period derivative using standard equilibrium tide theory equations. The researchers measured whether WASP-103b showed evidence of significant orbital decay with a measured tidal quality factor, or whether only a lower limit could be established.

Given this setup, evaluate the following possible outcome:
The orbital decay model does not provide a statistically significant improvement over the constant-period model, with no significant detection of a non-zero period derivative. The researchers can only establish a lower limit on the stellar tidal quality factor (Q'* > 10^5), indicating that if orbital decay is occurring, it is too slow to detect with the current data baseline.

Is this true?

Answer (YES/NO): YES